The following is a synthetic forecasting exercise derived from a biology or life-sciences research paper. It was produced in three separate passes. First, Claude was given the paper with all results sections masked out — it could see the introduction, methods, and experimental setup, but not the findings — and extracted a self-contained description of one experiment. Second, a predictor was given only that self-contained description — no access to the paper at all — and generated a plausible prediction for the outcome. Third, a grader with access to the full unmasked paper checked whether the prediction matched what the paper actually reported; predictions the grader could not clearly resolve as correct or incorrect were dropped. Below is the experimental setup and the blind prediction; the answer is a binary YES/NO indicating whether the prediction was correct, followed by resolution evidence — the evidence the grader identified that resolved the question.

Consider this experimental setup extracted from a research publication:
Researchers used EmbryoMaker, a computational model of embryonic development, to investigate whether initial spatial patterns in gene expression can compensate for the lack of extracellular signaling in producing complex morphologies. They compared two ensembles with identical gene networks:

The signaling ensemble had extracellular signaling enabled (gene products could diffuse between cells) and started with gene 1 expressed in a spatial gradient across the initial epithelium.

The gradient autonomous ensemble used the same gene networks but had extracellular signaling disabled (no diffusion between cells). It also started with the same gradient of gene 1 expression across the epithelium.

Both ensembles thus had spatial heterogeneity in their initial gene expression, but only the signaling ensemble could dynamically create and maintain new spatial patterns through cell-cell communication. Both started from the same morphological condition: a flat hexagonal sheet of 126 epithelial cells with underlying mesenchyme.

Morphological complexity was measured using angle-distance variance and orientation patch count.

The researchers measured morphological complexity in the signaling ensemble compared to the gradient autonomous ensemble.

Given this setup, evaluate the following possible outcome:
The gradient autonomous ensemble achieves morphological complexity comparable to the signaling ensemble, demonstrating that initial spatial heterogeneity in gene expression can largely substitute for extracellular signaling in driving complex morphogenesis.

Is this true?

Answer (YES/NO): NO